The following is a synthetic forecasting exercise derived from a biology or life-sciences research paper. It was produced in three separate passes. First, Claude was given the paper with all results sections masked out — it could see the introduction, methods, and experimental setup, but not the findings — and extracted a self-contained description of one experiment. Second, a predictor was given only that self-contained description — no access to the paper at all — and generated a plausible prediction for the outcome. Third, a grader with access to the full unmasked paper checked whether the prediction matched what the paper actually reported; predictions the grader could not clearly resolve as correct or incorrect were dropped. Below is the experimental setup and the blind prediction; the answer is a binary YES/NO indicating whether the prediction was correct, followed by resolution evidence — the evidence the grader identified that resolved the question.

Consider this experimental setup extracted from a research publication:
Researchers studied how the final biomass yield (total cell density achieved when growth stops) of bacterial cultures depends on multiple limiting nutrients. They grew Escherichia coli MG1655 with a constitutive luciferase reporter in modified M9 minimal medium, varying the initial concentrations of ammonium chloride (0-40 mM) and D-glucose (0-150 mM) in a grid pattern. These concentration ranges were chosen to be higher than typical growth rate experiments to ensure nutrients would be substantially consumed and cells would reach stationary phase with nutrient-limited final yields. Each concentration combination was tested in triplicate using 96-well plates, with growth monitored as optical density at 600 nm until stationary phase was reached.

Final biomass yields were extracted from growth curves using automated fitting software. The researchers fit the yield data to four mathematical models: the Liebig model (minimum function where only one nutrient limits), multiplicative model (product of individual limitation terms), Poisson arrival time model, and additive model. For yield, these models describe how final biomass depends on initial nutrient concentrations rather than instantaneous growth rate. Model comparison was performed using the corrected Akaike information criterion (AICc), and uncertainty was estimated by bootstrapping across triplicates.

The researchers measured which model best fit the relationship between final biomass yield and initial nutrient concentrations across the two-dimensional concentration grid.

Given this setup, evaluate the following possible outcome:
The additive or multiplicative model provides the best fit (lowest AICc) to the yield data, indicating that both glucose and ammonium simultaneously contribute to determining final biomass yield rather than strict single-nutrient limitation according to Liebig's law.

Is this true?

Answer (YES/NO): NO